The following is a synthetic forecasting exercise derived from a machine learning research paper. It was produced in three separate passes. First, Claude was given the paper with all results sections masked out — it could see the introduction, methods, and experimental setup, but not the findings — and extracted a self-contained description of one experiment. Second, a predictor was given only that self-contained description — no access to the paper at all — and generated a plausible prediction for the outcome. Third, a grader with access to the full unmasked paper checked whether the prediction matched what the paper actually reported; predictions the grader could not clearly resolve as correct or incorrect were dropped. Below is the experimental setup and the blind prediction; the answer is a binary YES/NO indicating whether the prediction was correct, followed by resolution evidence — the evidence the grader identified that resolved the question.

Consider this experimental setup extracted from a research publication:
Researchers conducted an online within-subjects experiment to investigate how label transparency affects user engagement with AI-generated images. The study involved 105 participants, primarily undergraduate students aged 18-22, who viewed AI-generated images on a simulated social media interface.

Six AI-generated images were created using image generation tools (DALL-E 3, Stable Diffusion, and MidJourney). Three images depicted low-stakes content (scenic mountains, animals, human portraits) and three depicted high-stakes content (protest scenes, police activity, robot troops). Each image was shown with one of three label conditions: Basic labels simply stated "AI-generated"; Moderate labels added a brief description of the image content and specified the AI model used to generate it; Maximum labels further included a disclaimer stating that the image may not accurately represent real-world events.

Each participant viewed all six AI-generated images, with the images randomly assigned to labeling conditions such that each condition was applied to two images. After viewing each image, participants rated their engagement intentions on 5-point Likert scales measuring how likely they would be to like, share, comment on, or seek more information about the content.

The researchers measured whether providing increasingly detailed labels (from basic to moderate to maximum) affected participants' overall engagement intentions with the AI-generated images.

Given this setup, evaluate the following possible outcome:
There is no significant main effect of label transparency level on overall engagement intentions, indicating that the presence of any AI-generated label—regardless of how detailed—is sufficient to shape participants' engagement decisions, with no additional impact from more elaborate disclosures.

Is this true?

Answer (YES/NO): YES